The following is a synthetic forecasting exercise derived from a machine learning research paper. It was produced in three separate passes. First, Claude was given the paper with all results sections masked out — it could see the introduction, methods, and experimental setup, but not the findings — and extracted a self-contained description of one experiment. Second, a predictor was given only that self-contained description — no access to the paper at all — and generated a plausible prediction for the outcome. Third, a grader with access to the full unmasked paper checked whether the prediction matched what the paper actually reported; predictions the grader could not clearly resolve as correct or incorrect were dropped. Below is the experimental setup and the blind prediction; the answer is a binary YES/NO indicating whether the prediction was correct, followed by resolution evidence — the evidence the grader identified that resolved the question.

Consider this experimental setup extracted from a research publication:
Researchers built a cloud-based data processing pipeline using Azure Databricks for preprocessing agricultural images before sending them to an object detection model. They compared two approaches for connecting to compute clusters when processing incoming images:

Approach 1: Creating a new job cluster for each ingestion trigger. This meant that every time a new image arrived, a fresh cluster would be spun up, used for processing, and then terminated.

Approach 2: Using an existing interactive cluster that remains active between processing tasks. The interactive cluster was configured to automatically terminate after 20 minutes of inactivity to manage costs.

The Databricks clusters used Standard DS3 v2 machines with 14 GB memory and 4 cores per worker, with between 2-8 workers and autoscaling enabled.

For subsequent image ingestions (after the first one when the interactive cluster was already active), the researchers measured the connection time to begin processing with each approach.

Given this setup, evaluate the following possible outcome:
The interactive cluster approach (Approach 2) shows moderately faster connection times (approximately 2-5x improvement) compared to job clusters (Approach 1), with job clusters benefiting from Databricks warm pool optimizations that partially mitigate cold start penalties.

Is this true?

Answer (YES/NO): NO